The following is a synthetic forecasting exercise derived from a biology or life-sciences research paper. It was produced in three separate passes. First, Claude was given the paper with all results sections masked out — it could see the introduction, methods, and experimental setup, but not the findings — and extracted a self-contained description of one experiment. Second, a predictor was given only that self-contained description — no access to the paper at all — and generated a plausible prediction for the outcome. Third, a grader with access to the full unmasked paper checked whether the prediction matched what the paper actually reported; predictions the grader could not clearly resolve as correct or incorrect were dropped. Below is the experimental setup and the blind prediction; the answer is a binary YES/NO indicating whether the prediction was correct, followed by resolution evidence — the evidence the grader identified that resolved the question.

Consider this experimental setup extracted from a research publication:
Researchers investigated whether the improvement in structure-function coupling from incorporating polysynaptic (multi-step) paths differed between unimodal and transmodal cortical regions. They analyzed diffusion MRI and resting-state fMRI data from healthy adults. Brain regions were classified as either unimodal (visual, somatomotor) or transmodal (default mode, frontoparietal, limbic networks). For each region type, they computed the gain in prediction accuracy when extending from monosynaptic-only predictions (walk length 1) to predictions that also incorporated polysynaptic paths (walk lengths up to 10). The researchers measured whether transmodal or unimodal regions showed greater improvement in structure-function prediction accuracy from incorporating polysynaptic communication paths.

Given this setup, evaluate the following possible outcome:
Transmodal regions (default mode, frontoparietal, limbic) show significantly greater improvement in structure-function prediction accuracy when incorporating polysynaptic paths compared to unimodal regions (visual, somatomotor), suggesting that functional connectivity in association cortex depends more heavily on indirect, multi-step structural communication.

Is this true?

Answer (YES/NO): YES